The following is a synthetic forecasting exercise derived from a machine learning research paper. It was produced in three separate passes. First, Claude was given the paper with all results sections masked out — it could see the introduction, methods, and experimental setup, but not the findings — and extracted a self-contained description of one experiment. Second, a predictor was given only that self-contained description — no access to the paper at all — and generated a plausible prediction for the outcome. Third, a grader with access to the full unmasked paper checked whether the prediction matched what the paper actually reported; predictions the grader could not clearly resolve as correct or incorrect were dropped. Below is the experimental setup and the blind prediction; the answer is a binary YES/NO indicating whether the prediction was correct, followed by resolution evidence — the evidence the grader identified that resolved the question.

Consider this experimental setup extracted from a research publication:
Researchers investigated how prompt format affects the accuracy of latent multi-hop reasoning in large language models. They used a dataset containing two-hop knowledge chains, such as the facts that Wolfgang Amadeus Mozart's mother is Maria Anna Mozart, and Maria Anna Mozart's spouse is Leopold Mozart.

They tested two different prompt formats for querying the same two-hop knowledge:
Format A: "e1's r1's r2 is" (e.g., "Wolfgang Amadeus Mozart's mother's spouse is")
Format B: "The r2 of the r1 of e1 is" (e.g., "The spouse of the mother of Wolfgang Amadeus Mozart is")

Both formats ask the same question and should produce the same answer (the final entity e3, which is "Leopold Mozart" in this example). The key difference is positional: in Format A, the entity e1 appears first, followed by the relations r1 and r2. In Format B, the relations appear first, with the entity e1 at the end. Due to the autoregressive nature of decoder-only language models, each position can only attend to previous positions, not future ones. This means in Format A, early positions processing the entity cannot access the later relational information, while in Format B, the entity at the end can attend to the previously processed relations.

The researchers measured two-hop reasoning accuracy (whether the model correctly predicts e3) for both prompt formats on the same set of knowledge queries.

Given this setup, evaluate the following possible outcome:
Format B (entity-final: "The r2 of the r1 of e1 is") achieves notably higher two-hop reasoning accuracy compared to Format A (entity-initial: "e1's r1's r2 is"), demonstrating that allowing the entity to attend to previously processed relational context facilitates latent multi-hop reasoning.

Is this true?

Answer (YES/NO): YES